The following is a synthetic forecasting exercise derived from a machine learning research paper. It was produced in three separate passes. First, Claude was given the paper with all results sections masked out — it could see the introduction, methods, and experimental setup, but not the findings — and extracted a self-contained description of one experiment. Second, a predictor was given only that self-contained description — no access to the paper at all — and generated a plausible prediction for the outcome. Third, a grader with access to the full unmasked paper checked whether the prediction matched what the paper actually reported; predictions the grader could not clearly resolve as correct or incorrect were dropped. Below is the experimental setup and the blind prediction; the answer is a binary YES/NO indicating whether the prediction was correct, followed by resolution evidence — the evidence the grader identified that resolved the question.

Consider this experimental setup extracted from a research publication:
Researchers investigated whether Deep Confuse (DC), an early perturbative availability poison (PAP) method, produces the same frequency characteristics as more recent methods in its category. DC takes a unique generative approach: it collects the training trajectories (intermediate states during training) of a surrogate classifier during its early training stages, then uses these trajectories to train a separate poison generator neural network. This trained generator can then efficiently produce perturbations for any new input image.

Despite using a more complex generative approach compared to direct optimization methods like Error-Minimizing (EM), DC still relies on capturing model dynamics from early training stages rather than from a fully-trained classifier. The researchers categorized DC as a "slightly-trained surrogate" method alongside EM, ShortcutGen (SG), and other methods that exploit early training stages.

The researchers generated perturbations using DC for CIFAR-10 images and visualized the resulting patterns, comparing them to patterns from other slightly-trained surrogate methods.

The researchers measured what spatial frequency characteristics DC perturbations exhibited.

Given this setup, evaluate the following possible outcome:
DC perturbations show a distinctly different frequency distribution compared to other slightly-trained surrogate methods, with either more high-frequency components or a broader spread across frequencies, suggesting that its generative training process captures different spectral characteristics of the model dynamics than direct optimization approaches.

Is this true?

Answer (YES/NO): NO